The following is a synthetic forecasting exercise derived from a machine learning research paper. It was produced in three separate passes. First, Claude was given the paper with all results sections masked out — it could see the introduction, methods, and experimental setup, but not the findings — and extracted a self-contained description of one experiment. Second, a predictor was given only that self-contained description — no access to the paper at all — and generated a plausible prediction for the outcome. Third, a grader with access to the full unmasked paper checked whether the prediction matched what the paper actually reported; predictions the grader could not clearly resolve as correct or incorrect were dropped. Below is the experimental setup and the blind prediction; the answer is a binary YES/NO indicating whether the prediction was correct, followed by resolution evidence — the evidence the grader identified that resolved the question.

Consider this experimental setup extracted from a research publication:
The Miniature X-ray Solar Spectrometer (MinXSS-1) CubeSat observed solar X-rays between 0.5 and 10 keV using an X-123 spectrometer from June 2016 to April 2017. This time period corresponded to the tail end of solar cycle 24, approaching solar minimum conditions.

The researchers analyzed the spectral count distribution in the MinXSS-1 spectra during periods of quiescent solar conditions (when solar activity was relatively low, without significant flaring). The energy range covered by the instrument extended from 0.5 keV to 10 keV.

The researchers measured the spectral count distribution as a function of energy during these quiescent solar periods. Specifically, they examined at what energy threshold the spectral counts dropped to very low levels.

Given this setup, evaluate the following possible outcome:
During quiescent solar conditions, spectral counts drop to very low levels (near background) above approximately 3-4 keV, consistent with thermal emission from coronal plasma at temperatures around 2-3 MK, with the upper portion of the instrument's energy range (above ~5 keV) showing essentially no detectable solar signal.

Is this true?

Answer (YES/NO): NO